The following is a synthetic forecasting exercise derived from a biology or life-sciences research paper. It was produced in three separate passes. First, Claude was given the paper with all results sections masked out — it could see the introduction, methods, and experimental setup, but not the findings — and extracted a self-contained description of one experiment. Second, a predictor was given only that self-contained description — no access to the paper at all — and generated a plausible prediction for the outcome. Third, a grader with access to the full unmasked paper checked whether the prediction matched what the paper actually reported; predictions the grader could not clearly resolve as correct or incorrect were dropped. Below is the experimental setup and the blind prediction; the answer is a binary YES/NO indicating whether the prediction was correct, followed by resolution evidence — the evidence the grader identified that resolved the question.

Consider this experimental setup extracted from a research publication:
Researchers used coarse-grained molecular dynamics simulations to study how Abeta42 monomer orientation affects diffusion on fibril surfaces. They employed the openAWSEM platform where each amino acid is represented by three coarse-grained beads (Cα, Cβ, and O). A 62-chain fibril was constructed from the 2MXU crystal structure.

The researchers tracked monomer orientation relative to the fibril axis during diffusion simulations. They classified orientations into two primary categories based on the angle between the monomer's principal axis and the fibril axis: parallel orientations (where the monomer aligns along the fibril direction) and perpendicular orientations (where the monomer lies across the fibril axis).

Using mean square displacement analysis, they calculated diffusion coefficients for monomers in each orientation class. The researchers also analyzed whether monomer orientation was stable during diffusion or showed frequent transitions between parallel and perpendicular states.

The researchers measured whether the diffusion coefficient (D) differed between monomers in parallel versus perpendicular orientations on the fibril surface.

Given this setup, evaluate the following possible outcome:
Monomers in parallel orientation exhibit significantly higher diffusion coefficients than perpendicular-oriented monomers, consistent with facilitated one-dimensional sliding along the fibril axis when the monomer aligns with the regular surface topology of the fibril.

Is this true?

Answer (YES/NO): YES